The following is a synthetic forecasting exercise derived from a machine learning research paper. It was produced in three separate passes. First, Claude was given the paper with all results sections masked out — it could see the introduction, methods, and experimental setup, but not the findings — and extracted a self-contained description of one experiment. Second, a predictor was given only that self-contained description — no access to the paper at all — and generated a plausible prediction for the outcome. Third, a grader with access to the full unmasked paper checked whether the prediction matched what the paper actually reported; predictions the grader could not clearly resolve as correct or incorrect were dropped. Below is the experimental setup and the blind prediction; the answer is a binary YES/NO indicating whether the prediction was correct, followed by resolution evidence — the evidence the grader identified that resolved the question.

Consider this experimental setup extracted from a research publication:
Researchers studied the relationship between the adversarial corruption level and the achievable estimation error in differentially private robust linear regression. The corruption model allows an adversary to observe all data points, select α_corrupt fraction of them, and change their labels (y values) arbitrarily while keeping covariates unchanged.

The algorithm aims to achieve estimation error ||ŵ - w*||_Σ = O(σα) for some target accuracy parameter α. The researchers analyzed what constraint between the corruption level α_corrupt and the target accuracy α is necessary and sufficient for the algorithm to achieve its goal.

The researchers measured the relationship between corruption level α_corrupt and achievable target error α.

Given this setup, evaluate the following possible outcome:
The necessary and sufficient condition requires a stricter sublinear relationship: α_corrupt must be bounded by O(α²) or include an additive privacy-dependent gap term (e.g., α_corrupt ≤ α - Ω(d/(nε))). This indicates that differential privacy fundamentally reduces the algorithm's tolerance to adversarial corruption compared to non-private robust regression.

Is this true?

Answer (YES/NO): NO